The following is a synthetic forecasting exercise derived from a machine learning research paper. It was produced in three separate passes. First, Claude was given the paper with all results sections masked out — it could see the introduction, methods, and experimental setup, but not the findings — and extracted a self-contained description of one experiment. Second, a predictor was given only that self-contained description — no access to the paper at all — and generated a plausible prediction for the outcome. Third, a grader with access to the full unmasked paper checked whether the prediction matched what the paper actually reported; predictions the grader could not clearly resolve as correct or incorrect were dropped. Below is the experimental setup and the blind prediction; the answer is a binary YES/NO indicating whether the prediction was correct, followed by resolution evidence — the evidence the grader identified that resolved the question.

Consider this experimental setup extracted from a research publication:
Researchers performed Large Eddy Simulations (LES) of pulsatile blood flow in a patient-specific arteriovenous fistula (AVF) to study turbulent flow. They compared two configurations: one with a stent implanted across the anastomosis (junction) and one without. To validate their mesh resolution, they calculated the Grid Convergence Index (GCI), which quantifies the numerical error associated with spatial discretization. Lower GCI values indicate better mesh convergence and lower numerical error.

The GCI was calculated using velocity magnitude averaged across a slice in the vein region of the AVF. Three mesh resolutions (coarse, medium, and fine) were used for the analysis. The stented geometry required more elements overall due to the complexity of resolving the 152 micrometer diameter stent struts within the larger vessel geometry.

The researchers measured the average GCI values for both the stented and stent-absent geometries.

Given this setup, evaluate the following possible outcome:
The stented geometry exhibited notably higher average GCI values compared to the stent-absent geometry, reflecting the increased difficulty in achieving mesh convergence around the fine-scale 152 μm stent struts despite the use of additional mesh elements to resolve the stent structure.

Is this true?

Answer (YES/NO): NO